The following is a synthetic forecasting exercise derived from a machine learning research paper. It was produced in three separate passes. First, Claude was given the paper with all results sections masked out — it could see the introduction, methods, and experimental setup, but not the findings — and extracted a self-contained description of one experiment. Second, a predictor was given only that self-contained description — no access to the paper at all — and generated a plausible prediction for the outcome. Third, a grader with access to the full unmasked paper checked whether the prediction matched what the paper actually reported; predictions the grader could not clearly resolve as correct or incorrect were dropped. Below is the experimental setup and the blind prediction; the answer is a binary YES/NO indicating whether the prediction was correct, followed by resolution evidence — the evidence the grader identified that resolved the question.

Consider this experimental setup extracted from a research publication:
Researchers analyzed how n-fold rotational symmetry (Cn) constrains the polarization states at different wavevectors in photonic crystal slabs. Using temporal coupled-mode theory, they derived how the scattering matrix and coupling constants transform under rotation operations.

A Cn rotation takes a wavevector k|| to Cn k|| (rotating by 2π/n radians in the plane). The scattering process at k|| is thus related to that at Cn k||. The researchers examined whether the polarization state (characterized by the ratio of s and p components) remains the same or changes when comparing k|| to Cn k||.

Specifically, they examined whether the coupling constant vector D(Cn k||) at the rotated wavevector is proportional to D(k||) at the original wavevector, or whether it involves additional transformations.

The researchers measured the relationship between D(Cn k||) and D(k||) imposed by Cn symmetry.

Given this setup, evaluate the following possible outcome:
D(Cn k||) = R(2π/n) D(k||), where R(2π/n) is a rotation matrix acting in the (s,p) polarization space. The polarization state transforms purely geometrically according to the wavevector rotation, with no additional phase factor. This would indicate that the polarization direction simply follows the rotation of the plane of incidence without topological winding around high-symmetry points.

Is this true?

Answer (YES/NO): NO